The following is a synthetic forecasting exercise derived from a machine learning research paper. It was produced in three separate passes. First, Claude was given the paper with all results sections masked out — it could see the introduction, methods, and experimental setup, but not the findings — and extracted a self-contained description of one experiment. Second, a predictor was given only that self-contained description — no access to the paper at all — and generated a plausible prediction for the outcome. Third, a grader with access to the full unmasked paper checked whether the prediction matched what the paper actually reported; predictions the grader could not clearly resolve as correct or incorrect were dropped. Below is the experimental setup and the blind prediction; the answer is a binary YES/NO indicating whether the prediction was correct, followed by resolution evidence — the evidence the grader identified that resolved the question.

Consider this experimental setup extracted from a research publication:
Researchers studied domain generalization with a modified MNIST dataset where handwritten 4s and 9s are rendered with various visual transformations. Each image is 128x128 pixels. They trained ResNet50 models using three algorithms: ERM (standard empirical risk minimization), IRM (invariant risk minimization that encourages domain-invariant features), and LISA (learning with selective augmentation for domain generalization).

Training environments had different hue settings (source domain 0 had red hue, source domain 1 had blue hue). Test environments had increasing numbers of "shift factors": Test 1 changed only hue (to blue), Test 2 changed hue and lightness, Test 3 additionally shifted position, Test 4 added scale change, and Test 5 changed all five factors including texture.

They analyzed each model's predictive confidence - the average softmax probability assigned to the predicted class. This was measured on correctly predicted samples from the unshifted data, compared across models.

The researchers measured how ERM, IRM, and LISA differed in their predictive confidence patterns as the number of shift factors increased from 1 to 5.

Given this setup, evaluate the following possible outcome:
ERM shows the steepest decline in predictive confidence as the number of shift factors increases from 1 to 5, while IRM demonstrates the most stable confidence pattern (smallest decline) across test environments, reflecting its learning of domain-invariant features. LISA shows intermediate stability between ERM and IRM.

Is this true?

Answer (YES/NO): NO